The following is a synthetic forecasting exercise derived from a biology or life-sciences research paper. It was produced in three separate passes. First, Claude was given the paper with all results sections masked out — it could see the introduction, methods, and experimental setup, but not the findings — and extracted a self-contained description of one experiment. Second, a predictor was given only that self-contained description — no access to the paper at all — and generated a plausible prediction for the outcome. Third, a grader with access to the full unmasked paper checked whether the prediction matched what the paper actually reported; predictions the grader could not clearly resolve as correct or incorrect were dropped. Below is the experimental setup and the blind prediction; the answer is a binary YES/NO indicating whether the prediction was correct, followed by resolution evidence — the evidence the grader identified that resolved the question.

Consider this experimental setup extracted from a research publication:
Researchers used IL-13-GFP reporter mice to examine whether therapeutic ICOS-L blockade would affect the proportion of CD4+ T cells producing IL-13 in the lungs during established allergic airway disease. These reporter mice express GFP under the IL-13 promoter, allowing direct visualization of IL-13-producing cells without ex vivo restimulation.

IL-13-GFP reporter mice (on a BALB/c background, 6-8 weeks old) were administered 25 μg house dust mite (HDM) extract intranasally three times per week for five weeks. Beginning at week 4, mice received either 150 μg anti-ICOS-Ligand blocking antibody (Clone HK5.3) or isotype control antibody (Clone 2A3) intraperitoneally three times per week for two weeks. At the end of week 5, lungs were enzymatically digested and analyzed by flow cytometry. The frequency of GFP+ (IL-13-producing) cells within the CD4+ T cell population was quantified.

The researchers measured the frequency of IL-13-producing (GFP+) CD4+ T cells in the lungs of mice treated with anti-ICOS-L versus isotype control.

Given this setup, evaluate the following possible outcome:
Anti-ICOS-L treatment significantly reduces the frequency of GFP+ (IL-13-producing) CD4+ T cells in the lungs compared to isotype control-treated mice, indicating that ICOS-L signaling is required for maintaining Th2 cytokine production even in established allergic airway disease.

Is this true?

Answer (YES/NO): NO